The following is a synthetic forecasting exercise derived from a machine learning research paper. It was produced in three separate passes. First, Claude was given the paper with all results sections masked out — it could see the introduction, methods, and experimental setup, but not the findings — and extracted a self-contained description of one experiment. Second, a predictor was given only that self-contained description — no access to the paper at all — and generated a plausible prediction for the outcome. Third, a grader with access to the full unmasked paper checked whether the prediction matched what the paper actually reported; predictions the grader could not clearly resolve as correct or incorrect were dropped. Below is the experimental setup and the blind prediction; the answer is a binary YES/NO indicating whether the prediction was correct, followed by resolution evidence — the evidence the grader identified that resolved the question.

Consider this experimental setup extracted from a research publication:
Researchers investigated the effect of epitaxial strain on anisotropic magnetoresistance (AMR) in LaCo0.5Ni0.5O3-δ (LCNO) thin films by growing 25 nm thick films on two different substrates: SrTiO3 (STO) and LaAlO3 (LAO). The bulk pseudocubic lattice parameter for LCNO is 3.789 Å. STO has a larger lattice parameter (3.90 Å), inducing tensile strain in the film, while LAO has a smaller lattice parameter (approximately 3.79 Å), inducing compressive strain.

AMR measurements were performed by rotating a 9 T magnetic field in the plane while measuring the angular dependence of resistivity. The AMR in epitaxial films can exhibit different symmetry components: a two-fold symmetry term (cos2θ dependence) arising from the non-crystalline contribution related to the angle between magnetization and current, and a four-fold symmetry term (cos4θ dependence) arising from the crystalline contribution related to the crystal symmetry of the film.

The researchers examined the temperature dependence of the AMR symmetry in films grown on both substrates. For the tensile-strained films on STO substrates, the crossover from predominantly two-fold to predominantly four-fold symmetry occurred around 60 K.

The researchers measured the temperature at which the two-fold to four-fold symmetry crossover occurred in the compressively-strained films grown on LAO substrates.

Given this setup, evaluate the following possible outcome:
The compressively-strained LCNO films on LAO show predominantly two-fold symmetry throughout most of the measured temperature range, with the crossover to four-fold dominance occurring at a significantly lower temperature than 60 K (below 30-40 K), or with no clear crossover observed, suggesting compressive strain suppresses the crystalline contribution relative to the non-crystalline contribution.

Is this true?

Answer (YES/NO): YES